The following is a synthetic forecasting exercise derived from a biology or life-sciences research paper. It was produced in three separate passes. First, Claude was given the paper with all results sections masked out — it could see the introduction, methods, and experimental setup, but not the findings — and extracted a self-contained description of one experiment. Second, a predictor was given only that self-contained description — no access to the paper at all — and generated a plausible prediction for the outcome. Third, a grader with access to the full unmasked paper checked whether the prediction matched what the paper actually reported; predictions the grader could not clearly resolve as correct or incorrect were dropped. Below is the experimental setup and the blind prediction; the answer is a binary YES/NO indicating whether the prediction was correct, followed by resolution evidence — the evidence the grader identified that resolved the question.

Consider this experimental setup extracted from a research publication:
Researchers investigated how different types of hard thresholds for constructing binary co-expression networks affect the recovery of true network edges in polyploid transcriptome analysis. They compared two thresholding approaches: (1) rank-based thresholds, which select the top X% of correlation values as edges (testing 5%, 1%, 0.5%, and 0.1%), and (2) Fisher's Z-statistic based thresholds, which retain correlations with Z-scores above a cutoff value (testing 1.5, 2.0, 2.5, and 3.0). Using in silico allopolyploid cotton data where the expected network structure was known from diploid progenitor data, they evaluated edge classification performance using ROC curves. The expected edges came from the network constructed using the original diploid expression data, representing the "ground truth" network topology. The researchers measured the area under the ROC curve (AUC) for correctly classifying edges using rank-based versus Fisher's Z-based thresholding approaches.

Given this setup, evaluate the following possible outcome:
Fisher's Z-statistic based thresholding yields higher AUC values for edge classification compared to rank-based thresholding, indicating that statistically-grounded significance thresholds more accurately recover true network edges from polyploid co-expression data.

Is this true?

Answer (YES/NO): NO